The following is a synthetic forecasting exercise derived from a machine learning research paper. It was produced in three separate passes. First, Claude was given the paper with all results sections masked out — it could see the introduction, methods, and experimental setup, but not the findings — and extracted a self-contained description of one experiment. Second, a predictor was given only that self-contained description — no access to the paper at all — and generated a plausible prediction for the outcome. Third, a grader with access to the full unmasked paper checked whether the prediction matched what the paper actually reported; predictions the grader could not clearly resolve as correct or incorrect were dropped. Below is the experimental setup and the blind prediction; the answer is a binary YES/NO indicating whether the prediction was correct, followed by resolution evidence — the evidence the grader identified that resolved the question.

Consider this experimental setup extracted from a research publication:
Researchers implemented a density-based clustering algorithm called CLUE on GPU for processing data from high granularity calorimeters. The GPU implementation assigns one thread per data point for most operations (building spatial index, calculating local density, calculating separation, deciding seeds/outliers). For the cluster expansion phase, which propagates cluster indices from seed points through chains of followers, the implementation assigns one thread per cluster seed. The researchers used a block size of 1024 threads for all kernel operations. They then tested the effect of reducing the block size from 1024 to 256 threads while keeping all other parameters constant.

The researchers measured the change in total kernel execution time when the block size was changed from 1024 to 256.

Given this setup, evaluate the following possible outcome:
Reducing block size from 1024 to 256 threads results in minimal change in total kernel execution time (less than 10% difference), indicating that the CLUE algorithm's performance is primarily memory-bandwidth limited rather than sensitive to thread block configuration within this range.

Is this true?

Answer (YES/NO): YES